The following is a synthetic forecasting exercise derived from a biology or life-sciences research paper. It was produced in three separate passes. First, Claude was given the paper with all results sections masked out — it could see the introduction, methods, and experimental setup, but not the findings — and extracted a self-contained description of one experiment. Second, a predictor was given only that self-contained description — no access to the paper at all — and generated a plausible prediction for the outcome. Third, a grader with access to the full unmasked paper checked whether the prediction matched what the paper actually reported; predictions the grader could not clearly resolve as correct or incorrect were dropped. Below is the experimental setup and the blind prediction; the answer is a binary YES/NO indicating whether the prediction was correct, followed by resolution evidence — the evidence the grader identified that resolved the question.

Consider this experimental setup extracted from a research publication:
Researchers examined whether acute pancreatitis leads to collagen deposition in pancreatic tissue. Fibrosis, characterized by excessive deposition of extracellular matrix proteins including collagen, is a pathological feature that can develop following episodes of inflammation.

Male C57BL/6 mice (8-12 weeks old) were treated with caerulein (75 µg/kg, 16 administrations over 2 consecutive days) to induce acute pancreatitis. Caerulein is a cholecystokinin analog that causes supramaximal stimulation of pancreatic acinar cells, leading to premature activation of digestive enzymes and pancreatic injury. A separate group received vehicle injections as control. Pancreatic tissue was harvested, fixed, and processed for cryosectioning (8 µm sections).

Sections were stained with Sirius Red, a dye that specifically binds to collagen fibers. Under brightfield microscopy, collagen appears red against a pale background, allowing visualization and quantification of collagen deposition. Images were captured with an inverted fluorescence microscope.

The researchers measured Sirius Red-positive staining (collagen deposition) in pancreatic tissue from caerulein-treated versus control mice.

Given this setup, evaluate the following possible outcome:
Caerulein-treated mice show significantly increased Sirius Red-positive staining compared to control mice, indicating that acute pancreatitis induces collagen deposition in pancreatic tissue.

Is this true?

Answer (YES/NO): YES